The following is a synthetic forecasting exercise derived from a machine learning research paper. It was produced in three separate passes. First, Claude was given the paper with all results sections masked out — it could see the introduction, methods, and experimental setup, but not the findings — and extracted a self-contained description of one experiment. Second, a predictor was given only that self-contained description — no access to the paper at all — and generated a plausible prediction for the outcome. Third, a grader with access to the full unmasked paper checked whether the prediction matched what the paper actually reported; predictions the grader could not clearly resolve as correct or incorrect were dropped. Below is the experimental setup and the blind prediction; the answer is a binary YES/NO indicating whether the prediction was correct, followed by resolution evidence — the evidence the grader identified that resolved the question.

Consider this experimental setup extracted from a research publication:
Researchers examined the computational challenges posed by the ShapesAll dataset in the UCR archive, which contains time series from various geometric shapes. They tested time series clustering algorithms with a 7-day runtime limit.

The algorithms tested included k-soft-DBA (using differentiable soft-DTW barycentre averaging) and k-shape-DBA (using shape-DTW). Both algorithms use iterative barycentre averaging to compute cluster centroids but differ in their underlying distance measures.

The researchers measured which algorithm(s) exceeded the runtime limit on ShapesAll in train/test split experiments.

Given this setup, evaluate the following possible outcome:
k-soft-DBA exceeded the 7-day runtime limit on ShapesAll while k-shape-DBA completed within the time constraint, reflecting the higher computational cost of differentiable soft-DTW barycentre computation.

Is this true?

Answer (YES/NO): YES